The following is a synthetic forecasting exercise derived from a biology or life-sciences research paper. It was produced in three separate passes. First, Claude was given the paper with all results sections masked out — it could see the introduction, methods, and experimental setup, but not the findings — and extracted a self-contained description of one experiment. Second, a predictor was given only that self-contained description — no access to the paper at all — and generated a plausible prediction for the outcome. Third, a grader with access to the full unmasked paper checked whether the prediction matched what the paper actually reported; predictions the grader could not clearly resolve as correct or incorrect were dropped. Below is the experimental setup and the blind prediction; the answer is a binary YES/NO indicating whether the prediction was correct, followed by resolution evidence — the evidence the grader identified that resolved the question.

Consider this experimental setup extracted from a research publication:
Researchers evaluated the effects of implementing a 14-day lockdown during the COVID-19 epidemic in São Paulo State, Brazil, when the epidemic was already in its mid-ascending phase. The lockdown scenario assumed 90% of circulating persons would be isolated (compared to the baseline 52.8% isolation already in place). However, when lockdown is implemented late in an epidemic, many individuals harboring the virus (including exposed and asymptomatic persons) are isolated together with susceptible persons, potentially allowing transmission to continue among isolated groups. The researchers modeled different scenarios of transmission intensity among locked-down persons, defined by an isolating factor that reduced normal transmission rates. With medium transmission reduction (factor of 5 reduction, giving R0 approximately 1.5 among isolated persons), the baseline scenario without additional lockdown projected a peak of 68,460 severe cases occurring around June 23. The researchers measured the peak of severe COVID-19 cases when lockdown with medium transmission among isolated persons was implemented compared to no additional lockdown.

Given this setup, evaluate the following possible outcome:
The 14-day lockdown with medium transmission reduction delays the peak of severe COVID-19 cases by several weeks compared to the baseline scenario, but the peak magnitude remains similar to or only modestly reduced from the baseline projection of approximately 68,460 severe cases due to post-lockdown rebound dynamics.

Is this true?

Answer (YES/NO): NO